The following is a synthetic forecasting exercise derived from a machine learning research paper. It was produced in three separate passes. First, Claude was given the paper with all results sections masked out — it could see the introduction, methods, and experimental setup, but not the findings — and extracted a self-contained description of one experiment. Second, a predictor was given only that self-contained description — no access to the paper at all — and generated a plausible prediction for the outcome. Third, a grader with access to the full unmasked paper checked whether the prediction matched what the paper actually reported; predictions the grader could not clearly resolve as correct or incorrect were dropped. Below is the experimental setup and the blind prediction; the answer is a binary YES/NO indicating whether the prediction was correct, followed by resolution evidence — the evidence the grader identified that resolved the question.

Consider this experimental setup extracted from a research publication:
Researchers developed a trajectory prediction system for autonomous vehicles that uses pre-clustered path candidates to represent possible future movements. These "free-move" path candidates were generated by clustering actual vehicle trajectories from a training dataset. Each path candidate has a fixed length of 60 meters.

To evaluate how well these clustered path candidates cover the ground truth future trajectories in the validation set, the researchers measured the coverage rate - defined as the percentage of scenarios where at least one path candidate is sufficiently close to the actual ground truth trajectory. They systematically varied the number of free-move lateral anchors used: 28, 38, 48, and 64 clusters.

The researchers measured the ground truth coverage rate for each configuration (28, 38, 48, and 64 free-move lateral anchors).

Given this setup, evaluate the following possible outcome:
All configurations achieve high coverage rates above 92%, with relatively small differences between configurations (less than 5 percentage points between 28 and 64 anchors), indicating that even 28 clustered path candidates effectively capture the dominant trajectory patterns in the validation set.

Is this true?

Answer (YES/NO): NO